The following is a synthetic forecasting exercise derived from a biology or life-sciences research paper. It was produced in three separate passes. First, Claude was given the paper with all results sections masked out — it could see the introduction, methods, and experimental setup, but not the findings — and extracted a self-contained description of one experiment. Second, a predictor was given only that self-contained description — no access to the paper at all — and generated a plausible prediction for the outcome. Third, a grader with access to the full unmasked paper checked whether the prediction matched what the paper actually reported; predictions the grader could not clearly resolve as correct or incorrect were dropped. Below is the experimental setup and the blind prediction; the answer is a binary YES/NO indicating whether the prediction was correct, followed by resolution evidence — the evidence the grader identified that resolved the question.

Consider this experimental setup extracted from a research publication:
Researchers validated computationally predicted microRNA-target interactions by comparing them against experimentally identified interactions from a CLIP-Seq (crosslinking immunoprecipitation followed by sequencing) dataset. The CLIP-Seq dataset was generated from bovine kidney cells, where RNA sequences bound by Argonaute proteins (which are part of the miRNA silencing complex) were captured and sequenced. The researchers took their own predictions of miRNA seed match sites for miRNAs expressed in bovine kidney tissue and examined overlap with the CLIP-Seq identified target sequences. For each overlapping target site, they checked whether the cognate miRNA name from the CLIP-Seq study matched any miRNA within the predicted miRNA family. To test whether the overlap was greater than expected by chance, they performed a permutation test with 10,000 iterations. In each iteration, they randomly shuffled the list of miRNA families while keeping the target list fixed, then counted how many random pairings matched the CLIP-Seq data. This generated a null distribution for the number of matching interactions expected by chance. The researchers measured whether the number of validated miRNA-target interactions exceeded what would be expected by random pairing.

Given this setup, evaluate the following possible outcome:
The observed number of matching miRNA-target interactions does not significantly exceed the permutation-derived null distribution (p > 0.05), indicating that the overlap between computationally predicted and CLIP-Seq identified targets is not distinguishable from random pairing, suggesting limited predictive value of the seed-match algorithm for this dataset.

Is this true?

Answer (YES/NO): NO